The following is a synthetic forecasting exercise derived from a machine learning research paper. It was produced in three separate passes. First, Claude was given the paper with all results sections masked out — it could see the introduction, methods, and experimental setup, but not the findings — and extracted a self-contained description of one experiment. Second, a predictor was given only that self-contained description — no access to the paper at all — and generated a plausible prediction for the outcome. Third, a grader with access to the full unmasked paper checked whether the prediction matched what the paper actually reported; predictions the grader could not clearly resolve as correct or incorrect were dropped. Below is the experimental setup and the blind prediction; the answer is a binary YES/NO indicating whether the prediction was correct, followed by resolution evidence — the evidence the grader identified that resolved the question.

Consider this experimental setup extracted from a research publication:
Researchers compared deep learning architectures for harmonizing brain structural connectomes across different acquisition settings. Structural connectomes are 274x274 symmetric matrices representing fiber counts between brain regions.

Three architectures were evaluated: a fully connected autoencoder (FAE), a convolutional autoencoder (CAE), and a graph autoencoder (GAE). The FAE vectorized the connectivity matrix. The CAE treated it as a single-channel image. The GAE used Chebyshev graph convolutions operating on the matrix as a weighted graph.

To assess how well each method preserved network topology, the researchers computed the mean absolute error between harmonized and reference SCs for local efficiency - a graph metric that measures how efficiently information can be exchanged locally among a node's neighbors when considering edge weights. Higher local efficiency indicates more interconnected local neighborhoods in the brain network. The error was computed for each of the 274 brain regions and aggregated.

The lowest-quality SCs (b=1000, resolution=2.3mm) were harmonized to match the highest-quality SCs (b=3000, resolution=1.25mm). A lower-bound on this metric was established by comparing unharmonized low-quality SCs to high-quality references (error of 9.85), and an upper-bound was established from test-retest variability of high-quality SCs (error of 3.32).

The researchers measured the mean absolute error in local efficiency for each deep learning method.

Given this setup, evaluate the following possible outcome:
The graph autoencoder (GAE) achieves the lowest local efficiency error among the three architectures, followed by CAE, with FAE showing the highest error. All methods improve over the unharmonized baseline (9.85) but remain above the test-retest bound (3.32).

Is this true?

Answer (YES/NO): NO